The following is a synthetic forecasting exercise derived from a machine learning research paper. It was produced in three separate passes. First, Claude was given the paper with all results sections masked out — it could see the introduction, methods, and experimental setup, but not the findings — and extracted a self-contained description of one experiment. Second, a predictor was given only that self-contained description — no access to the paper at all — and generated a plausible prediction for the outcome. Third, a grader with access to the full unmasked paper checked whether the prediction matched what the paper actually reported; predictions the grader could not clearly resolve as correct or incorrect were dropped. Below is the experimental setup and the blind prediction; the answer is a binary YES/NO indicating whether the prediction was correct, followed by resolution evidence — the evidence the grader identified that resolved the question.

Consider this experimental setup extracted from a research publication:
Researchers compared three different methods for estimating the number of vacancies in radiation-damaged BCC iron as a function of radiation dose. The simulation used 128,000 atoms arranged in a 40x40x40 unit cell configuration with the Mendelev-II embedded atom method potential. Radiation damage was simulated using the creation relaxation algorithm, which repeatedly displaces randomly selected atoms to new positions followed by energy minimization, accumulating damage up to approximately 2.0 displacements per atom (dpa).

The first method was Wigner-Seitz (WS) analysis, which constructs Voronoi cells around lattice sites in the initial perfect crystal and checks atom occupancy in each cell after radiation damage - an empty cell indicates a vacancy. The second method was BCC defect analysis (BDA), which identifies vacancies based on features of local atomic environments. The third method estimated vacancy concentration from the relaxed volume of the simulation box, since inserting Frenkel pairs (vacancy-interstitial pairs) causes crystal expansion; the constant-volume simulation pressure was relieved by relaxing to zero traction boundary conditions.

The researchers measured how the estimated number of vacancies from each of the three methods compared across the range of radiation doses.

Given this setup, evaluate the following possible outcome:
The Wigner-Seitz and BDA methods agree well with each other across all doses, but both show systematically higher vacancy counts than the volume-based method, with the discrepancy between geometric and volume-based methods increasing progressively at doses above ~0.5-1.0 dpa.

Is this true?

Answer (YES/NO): NO